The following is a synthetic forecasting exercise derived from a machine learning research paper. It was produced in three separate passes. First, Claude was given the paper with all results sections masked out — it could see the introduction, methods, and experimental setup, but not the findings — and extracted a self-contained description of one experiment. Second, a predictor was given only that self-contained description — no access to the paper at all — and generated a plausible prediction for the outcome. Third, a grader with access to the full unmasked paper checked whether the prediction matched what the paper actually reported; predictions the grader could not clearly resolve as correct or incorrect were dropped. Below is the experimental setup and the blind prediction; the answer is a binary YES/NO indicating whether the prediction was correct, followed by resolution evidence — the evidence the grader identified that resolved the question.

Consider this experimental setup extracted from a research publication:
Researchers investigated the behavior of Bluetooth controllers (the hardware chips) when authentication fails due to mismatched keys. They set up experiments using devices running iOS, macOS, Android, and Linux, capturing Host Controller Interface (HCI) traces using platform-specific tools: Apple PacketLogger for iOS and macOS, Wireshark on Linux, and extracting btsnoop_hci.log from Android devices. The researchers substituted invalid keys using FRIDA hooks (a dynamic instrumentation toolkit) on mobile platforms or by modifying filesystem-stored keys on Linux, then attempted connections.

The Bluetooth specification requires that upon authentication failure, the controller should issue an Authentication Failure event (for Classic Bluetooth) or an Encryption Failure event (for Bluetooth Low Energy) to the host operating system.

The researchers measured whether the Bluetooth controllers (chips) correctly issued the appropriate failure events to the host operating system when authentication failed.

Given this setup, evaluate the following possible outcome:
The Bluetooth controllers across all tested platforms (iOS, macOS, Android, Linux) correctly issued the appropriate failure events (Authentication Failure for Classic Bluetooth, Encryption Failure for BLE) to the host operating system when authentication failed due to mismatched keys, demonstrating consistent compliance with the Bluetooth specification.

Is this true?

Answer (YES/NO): YES